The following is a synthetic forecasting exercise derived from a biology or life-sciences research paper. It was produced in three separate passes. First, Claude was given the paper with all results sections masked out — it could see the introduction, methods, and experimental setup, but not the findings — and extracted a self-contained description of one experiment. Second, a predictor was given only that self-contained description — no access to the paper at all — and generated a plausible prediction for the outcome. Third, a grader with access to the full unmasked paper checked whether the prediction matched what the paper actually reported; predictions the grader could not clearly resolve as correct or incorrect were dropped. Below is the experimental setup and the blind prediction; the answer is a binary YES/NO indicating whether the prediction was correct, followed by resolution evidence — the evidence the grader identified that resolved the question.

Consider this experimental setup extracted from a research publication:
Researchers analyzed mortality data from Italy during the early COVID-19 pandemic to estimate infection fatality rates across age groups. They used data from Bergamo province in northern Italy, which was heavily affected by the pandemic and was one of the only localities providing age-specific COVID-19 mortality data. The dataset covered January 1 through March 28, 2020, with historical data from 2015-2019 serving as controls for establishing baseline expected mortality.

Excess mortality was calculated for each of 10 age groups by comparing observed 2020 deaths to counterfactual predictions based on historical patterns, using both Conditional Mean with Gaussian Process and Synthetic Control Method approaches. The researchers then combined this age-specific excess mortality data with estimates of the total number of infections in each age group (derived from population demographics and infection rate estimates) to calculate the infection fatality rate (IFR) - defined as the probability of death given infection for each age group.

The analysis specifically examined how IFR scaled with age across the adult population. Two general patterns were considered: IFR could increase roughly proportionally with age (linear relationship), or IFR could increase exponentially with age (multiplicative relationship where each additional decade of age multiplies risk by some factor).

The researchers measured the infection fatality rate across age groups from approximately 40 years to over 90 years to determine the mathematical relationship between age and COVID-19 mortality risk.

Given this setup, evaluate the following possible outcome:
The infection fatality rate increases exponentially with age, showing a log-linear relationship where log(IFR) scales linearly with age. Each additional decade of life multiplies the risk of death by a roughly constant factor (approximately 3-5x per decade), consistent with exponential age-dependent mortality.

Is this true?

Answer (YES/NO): NO